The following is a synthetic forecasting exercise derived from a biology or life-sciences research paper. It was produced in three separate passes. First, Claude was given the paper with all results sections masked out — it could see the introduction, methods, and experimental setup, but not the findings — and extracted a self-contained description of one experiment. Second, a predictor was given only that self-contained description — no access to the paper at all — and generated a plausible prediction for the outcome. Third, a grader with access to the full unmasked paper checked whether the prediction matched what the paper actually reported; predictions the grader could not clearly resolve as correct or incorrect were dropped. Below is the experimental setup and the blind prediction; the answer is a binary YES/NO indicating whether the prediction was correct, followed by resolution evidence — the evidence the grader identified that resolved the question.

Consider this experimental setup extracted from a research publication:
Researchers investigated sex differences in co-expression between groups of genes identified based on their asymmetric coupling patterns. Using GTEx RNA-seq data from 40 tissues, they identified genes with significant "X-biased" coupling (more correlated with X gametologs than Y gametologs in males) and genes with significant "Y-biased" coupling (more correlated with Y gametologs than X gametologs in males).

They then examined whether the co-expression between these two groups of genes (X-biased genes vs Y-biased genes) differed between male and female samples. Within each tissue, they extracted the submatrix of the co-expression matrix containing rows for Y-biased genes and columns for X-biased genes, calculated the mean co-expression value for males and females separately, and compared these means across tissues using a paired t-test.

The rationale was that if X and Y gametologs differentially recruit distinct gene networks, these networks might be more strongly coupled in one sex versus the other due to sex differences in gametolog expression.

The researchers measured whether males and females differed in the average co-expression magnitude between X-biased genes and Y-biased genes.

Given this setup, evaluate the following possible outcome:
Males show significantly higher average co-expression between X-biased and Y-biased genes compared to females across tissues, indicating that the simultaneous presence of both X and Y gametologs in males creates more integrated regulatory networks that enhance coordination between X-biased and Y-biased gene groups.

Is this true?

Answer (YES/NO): NO